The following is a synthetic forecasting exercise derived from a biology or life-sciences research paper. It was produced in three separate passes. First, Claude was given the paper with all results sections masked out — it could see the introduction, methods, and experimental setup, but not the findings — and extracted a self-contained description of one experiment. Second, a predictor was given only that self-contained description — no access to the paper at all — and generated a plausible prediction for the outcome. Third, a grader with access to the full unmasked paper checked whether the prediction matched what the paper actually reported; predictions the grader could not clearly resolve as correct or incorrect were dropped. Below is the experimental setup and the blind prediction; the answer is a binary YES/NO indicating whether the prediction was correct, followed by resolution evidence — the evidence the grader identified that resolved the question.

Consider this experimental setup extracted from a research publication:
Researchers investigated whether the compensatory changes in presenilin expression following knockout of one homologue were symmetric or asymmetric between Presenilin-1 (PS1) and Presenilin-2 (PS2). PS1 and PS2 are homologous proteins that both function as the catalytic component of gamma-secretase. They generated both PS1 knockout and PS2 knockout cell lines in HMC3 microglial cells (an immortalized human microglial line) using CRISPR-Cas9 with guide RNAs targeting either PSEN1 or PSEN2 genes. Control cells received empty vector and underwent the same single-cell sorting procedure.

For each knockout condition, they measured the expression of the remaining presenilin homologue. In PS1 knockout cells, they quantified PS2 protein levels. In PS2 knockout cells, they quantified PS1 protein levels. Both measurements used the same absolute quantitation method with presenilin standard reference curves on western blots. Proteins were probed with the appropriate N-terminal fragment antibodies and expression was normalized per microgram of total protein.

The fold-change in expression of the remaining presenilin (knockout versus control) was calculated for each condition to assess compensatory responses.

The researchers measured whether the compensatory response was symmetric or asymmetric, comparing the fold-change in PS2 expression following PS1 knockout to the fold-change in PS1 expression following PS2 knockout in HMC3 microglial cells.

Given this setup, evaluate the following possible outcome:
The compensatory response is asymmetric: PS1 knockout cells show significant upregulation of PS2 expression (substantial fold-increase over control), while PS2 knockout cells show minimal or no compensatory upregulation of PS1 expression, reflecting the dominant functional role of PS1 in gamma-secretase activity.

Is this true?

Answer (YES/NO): NO